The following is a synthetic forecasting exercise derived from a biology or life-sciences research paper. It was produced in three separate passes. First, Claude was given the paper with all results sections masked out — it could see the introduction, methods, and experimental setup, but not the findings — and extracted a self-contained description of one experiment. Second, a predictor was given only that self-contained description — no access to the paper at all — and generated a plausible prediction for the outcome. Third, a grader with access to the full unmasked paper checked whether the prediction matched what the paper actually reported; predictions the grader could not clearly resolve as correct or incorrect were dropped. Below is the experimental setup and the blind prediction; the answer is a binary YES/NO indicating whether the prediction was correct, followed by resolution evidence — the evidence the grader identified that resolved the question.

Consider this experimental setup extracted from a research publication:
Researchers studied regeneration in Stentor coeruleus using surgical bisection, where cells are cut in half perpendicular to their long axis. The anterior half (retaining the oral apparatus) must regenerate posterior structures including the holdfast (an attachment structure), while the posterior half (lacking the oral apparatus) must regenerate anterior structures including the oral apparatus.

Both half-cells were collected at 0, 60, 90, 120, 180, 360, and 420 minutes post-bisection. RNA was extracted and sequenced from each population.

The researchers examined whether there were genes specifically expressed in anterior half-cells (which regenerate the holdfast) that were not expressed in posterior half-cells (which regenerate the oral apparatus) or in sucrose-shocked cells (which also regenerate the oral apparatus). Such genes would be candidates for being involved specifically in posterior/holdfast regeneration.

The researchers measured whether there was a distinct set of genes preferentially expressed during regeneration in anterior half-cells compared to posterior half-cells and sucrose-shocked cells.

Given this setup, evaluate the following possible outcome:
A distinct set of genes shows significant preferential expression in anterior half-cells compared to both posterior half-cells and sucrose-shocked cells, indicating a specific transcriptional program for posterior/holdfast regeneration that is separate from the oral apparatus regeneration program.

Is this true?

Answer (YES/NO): YES